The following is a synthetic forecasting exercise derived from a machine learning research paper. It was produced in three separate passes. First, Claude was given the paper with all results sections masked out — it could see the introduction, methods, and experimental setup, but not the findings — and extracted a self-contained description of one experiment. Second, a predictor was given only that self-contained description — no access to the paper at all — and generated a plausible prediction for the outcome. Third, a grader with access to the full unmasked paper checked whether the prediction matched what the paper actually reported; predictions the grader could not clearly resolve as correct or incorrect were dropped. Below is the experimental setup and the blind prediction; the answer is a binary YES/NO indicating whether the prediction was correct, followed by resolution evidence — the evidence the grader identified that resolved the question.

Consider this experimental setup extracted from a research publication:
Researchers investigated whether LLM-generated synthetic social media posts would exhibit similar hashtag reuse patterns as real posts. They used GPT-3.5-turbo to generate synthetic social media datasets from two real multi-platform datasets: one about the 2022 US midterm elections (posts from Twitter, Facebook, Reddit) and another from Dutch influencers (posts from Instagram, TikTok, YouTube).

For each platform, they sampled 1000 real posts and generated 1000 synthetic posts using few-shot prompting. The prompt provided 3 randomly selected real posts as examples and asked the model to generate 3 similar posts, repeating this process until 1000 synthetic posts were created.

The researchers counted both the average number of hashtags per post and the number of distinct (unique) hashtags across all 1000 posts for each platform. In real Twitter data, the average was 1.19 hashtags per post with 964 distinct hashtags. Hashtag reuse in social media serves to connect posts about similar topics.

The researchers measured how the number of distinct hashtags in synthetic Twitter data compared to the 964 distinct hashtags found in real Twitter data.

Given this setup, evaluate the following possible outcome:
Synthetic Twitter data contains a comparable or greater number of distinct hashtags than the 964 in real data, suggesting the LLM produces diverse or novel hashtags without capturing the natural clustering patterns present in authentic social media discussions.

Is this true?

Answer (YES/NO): YES